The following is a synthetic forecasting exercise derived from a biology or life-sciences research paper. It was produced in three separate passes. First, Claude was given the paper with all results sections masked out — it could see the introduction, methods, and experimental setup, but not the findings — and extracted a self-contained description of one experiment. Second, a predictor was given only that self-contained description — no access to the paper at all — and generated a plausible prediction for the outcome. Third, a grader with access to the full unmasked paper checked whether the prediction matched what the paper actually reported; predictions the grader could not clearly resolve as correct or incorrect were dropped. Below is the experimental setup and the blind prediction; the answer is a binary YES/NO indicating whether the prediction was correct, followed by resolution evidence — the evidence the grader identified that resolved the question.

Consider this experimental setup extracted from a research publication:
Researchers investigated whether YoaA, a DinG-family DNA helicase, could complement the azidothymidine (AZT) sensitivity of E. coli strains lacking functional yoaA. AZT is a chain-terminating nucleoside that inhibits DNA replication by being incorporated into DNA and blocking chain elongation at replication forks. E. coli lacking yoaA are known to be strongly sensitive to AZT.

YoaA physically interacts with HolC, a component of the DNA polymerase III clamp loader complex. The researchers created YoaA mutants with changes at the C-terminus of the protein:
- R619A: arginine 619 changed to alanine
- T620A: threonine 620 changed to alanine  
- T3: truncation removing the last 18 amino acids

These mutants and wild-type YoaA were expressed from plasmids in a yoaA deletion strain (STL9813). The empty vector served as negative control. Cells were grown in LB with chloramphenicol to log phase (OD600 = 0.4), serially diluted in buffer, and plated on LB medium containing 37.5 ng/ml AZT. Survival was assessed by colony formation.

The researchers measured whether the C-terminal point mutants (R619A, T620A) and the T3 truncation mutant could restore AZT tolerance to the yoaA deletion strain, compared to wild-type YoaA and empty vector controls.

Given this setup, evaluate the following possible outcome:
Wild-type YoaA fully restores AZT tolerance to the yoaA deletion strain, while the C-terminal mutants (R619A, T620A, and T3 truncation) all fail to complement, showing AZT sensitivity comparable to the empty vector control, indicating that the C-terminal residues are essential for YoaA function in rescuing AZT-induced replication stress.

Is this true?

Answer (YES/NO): YES